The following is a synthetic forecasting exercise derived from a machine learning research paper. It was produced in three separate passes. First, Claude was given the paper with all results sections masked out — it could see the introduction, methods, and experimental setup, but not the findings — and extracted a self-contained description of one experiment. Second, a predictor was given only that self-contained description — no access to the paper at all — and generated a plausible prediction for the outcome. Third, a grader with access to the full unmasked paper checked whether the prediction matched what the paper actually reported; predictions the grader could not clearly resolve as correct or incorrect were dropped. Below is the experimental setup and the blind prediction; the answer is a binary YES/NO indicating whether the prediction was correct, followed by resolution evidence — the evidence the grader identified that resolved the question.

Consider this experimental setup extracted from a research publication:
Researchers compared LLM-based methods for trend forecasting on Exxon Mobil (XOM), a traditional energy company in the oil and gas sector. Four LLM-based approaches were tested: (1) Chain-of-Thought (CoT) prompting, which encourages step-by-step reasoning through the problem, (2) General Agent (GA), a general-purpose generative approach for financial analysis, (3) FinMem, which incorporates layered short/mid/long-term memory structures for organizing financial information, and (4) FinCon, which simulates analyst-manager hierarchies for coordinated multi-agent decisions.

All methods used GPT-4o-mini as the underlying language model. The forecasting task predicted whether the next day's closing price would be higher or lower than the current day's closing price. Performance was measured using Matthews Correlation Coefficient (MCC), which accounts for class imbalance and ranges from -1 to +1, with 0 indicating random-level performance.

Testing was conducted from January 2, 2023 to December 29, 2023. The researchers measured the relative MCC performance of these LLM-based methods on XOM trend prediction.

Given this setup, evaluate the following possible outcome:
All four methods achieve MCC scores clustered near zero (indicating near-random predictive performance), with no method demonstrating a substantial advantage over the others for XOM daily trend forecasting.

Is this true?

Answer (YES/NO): NO